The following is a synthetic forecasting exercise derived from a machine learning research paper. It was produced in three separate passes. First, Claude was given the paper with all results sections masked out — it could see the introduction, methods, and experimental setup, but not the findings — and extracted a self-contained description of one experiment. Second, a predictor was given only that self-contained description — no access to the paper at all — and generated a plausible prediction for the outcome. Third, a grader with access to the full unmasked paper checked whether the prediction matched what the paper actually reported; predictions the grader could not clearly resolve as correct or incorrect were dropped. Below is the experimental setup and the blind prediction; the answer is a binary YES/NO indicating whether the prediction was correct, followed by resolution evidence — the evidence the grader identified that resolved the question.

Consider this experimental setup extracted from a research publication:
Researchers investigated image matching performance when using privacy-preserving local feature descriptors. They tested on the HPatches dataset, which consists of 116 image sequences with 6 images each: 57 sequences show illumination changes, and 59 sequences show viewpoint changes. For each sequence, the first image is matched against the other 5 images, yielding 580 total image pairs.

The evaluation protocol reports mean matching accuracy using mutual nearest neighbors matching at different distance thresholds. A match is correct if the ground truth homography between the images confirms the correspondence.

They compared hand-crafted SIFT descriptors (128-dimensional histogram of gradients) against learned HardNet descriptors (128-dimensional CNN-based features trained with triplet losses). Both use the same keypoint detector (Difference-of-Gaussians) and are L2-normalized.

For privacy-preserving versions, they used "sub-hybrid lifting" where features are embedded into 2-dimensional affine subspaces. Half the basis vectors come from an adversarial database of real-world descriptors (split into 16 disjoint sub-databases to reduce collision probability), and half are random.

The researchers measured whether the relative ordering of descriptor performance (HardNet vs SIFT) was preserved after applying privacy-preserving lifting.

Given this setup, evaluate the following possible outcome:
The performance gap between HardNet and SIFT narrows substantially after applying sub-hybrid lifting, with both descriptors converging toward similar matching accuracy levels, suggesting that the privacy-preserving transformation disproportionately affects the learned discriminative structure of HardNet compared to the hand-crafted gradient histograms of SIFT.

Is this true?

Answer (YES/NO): NO